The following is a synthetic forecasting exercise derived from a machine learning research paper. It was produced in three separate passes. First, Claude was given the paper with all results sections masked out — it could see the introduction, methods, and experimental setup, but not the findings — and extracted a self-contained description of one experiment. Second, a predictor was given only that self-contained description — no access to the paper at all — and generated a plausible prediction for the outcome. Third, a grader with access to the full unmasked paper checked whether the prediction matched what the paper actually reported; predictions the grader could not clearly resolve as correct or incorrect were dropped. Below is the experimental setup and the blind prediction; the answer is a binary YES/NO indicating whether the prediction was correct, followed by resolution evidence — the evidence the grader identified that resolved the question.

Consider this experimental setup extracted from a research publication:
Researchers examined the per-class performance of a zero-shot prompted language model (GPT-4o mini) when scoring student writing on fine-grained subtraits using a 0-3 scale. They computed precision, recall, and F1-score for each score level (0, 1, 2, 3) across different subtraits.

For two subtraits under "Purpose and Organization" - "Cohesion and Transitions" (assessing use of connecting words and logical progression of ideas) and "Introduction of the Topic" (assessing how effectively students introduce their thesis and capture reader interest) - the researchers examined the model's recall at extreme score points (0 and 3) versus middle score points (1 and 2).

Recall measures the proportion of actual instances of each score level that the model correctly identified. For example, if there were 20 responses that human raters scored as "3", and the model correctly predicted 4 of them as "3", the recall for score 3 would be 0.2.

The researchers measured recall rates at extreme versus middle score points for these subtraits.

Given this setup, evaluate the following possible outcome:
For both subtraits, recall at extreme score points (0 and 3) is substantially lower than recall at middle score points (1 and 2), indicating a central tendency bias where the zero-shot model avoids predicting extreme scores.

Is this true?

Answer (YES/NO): YES